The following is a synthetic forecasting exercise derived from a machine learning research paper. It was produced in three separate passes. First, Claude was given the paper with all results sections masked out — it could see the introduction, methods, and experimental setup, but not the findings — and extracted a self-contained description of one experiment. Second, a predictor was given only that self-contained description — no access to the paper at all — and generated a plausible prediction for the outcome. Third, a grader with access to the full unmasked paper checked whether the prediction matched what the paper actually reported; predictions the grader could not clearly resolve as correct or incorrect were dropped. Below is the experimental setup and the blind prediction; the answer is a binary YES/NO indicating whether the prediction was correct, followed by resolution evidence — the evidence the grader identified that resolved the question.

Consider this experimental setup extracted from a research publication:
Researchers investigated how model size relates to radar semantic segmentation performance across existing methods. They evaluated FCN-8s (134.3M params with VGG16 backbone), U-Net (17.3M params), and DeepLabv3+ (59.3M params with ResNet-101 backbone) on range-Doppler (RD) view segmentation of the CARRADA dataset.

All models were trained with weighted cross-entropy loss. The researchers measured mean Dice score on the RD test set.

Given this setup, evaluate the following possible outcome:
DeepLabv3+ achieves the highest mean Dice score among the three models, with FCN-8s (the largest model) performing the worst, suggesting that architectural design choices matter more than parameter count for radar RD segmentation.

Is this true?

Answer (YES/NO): NO